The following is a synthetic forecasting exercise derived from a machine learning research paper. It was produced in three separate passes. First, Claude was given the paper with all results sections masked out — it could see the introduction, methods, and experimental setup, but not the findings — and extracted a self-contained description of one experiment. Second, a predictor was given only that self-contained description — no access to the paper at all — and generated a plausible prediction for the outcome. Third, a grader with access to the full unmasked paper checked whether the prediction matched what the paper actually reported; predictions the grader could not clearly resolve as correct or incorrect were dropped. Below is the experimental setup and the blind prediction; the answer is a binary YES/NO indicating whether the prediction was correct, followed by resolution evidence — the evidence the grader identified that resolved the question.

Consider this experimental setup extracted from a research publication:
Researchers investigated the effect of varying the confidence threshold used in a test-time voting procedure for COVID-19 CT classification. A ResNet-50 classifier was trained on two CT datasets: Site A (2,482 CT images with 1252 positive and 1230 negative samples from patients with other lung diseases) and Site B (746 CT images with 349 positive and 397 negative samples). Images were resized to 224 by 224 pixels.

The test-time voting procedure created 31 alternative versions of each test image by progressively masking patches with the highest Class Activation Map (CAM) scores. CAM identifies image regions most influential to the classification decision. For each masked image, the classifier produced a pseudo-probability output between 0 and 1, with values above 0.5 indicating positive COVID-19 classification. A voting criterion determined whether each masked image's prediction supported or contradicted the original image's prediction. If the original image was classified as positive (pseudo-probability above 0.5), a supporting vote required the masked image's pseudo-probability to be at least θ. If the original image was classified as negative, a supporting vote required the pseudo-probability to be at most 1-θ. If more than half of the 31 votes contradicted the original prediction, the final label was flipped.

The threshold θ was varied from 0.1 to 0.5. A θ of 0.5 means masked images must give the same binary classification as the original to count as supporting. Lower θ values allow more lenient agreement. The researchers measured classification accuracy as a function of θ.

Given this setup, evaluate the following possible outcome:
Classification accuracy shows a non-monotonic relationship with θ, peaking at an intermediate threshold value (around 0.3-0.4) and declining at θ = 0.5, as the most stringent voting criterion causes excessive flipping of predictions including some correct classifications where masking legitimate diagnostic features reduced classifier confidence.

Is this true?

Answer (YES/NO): NO